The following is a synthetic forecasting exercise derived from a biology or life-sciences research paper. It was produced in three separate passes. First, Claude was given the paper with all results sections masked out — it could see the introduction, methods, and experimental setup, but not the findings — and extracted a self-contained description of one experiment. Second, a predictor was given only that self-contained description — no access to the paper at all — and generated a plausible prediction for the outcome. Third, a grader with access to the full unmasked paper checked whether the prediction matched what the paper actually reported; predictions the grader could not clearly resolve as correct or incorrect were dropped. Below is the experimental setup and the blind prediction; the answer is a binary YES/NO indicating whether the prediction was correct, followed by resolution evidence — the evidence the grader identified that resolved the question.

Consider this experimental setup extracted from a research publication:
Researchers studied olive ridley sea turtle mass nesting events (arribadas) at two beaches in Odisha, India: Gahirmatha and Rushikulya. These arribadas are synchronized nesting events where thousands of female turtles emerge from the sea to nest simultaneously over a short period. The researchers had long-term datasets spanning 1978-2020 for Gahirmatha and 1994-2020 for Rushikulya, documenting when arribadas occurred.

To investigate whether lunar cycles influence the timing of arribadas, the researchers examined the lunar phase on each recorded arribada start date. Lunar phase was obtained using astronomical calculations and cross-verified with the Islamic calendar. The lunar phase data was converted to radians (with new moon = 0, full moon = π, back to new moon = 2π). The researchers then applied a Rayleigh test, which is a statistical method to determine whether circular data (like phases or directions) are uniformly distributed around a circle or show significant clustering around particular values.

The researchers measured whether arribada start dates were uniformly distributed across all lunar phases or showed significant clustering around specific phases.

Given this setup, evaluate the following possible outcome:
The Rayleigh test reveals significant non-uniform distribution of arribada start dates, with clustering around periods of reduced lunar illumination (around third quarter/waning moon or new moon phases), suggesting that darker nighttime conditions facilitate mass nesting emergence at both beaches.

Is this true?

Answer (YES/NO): NO